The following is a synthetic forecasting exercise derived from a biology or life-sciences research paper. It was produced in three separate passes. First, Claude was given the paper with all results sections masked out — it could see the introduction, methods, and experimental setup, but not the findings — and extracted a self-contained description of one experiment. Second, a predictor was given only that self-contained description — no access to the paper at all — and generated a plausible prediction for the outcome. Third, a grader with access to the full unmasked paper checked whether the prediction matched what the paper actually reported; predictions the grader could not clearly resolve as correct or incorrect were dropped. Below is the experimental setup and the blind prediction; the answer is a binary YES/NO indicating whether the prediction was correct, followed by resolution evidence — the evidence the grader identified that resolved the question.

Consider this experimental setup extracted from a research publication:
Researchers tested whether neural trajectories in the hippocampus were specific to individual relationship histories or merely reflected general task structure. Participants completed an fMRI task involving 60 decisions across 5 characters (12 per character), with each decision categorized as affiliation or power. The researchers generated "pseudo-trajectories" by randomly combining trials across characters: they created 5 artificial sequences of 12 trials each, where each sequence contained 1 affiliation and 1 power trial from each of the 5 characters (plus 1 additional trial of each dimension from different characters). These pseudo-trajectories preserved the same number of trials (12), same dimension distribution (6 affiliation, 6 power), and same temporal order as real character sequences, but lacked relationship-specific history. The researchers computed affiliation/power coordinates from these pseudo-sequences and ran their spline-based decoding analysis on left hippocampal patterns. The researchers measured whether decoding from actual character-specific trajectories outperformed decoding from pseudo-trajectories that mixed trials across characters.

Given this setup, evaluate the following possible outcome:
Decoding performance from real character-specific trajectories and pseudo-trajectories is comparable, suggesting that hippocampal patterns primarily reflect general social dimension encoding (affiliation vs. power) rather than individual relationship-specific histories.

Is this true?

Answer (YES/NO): NO